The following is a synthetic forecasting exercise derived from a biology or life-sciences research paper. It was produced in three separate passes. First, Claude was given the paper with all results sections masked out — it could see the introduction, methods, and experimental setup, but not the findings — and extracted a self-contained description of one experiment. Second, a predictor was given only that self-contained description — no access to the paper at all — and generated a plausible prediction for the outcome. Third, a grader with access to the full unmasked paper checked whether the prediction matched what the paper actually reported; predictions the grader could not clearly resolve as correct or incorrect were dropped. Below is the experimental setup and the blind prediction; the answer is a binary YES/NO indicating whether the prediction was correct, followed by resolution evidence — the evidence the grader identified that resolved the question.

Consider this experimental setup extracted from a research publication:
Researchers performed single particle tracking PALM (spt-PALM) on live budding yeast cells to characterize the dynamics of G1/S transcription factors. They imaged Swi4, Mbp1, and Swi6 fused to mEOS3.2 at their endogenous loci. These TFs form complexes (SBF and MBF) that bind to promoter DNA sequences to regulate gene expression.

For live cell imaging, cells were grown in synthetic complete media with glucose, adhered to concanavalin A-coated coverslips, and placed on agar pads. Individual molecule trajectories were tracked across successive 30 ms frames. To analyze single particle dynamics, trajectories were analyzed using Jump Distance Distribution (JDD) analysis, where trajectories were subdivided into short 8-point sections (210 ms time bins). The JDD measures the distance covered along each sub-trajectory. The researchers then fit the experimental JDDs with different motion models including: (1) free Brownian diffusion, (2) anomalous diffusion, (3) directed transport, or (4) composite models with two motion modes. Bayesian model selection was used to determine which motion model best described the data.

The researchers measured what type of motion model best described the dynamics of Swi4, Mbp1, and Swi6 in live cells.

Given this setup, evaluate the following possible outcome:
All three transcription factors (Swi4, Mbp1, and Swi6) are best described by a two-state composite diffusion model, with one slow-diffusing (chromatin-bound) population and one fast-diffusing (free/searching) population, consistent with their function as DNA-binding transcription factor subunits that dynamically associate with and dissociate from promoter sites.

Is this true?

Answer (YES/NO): NO